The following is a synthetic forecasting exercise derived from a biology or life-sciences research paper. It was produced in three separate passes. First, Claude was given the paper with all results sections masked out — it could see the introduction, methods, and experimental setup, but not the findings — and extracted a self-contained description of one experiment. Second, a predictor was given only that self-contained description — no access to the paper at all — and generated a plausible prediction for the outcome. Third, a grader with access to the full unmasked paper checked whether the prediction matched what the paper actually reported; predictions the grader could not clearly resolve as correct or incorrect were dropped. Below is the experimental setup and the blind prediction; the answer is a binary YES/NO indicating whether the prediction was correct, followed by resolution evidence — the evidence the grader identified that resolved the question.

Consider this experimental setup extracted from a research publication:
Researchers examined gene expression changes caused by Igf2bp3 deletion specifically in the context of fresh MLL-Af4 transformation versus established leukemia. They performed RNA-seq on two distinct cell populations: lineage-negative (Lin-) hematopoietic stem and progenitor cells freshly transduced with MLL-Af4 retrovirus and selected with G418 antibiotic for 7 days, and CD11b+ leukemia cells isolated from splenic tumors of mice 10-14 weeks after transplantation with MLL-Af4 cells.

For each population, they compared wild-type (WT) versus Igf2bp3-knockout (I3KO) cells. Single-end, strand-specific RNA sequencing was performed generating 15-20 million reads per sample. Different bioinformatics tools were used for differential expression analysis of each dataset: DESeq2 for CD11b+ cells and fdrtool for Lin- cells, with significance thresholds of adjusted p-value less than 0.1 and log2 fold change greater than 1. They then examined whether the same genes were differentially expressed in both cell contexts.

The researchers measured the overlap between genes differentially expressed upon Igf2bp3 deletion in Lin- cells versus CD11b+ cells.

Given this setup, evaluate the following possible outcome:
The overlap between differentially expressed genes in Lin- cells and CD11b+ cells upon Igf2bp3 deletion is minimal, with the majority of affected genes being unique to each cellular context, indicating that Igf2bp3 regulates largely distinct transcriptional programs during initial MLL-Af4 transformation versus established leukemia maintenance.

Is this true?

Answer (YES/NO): YES